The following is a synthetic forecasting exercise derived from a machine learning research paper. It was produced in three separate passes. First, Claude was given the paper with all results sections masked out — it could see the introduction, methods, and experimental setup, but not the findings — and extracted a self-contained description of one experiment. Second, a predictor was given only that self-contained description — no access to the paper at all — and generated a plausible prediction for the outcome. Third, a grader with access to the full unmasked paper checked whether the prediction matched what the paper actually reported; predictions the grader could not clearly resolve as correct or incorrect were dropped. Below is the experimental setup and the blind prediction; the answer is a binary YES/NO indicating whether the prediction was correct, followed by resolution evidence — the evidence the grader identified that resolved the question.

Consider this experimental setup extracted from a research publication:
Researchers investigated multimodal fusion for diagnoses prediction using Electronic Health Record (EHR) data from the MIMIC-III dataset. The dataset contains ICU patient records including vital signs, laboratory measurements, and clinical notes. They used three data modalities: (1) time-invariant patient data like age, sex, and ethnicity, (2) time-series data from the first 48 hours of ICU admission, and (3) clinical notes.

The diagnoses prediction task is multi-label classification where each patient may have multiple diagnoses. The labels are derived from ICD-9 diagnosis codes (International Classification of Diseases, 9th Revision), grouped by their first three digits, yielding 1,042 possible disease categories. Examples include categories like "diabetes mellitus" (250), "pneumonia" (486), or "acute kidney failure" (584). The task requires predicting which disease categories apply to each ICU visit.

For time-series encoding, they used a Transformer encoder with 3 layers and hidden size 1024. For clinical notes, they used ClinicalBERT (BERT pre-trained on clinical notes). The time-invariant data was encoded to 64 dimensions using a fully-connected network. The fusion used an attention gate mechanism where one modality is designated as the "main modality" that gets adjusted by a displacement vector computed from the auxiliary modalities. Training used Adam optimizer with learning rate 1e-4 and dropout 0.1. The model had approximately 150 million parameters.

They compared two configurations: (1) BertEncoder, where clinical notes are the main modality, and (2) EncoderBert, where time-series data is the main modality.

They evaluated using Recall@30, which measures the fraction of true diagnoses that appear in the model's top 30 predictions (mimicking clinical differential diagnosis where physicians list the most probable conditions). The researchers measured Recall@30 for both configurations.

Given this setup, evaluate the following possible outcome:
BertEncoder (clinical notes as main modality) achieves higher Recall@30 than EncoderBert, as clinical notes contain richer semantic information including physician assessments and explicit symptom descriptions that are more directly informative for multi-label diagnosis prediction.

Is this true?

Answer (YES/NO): YES